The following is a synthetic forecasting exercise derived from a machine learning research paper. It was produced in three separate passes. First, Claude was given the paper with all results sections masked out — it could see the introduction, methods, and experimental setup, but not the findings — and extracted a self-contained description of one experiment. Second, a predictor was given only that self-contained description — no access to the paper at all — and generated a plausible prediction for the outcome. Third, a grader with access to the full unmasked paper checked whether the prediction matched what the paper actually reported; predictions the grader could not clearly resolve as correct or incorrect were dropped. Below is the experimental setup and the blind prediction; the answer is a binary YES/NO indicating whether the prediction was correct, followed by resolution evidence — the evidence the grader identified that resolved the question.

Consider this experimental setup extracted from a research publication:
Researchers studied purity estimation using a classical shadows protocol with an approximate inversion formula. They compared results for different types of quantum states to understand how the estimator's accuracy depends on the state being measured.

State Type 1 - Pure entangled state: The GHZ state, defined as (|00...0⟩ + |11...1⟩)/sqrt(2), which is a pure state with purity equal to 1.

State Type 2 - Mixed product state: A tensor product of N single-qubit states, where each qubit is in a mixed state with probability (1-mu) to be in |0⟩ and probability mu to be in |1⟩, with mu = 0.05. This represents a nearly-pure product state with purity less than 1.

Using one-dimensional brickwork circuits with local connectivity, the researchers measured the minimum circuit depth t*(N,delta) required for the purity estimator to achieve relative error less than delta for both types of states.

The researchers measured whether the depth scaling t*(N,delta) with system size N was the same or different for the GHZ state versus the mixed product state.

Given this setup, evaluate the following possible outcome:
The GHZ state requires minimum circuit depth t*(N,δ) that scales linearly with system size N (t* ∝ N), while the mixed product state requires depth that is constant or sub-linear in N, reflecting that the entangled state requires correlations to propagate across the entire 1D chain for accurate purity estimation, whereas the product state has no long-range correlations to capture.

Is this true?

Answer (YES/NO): NO